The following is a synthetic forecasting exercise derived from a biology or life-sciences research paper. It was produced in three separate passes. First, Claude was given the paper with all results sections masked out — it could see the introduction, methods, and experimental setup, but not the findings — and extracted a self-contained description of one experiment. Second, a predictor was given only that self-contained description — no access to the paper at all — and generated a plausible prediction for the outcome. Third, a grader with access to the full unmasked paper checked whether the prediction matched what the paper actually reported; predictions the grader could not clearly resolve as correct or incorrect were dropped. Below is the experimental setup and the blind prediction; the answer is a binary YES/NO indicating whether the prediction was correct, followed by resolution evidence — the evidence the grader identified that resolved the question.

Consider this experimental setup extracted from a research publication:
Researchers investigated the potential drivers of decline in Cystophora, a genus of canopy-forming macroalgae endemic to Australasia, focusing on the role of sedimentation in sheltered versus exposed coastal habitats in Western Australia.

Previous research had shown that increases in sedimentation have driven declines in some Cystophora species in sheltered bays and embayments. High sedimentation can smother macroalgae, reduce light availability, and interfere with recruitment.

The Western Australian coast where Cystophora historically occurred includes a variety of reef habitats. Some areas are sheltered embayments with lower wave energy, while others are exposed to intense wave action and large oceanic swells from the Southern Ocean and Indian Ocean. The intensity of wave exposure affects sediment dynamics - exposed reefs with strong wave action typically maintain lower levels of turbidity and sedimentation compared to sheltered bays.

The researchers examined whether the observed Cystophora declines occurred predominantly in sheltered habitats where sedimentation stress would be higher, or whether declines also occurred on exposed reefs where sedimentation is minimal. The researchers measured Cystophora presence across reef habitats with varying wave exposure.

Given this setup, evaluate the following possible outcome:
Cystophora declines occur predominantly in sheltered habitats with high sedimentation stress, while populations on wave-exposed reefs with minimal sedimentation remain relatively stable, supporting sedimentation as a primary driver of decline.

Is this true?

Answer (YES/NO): NO